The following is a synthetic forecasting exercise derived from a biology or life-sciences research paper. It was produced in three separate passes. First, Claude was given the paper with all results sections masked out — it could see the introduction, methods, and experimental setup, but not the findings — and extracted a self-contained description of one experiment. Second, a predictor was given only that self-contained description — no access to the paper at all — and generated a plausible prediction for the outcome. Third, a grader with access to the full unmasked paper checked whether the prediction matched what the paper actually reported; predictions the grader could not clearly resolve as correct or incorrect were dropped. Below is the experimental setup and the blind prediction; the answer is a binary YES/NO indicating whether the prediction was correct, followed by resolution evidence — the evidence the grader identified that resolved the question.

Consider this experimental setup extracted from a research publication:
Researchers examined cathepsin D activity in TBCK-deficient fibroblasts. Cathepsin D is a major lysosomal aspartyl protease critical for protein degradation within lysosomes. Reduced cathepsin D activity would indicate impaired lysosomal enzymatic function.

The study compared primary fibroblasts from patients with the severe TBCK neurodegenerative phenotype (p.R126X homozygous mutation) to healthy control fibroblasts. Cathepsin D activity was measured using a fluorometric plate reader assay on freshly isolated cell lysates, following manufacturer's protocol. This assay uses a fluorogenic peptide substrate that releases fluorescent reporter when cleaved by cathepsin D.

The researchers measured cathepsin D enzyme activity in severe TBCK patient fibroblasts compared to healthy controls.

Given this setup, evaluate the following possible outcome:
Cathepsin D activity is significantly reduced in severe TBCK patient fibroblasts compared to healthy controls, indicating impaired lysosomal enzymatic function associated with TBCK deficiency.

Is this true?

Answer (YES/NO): YES